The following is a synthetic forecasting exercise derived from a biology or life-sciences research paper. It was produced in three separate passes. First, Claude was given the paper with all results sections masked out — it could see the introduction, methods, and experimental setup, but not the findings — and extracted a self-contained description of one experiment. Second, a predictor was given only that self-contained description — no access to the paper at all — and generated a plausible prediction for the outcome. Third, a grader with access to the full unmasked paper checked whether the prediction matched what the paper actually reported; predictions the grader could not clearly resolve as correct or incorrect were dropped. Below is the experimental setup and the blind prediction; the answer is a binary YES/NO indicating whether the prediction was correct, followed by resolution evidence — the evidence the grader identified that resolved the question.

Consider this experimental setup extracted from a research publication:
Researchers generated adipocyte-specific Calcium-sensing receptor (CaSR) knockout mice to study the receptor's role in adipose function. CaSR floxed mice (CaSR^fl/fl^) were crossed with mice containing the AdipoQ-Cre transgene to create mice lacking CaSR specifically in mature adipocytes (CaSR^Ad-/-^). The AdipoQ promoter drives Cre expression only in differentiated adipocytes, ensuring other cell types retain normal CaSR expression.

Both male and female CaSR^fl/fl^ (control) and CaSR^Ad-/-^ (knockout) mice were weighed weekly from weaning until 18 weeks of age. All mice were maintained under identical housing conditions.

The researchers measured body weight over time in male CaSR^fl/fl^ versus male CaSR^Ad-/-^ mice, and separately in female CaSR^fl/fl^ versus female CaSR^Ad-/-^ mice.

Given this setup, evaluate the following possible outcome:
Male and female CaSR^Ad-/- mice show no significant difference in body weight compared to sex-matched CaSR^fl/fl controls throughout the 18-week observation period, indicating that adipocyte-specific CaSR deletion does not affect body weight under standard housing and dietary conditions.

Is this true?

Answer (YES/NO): NO